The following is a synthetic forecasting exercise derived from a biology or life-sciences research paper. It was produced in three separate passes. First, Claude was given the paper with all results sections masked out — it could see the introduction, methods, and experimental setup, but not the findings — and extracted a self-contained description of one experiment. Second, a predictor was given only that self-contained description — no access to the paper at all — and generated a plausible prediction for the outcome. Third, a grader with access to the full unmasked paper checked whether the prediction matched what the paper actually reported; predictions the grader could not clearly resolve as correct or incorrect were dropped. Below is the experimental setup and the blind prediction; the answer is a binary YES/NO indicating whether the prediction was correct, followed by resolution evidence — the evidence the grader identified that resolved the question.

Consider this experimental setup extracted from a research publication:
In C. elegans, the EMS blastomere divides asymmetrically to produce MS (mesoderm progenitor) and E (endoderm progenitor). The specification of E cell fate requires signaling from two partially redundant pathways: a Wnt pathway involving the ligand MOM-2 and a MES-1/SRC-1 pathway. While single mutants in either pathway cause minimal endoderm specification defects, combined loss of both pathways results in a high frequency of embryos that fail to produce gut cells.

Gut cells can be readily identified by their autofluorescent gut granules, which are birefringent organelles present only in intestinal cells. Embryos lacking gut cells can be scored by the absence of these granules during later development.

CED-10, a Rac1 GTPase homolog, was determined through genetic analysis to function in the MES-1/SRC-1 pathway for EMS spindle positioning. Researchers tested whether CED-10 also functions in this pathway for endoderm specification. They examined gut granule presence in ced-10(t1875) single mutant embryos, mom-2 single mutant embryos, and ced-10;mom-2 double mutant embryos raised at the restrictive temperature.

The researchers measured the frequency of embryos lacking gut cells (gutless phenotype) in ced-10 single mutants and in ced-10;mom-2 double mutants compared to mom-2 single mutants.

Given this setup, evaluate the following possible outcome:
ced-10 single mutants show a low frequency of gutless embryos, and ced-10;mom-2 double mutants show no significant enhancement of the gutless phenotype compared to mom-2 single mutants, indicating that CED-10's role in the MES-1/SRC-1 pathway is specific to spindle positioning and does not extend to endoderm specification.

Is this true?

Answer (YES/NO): NO